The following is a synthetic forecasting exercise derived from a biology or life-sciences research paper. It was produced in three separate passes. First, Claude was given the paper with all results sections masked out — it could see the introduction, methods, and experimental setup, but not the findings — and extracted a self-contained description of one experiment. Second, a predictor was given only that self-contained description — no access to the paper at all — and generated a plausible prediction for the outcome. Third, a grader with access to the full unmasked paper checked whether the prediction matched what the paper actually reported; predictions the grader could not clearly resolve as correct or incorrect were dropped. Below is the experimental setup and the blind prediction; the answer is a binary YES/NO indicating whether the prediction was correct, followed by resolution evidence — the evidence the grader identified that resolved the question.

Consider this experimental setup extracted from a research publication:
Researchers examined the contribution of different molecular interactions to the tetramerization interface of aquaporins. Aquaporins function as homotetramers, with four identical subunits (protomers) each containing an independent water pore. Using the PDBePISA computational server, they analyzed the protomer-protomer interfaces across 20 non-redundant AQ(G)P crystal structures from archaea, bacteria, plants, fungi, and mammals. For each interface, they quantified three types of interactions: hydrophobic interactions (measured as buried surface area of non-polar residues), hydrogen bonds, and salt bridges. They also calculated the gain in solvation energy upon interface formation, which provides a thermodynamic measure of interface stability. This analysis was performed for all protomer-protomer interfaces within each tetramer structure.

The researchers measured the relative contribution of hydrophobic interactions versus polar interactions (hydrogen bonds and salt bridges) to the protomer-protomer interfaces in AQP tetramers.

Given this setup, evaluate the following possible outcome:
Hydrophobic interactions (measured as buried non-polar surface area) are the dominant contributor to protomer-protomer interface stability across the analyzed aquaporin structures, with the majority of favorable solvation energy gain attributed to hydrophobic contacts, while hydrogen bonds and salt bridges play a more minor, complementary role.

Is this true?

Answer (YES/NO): YES